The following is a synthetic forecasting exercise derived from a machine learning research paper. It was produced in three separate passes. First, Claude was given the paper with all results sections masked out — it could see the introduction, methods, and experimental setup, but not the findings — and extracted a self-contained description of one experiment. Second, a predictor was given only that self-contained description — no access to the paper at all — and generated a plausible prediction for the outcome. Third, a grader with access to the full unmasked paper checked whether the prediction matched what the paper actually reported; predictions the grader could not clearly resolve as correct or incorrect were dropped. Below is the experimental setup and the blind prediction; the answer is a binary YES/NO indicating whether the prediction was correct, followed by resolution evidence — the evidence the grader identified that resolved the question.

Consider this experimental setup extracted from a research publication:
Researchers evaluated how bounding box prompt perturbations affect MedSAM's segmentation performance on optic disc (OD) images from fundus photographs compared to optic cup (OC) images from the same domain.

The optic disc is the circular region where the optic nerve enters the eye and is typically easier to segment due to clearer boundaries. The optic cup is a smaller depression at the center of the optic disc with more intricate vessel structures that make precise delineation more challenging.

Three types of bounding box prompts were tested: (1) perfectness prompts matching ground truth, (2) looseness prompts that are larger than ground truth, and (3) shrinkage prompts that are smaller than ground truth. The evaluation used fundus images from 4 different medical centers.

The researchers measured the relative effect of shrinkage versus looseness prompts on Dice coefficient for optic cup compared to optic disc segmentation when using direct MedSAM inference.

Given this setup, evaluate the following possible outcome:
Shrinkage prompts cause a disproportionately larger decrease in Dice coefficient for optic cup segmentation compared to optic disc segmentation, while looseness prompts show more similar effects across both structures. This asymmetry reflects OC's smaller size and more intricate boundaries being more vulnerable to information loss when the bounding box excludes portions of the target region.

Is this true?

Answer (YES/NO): NO